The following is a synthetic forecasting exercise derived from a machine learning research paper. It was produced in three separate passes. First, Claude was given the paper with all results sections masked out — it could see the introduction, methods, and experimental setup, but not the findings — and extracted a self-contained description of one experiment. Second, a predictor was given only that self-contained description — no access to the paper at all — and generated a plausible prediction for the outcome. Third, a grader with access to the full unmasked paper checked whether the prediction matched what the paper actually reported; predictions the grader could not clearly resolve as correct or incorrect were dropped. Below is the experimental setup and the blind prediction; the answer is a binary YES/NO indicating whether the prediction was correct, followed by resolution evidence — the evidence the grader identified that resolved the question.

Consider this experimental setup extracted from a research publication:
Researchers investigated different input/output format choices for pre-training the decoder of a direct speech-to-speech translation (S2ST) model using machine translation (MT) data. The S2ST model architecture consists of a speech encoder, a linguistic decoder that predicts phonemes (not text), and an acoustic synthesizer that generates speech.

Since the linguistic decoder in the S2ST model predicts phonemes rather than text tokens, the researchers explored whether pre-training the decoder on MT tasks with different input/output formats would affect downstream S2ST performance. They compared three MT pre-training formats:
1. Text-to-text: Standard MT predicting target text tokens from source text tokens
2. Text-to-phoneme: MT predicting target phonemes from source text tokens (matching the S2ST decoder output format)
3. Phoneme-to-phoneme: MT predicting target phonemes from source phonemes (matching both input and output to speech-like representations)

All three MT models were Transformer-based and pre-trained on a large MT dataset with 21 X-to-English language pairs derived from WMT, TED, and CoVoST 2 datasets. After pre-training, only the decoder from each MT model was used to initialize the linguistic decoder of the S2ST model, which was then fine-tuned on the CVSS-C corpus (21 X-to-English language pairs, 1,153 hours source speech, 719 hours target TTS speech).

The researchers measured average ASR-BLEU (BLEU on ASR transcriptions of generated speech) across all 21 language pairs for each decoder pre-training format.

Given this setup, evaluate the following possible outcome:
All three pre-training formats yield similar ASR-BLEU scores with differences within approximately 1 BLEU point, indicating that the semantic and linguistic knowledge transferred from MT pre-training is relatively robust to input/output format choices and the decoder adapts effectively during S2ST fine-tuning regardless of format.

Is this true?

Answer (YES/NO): YES